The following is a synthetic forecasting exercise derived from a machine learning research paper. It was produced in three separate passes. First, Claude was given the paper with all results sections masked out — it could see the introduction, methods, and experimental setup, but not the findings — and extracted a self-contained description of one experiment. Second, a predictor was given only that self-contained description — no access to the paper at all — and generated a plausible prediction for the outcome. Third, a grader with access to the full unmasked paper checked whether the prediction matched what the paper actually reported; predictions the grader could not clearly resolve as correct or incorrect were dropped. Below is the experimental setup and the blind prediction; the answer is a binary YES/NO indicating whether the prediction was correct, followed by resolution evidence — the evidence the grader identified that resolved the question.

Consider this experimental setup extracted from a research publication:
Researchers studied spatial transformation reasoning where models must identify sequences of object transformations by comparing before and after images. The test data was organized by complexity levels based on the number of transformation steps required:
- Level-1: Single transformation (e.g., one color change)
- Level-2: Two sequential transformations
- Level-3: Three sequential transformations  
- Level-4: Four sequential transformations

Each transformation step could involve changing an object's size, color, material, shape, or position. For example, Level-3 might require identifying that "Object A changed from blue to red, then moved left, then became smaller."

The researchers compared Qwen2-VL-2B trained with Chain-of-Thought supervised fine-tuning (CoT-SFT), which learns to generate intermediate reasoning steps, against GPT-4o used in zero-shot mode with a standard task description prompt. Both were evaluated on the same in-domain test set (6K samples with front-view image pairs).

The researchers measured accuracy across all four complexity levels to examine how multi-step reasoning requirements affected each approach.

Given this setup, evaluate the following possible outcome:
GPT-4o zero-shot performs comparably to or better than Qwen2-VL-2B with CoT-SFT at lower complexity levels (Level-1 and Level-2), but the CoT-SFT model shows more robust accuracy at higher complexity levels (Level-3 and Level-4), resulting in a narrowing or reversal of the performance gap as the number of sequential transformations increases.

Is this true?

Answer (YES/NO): NO